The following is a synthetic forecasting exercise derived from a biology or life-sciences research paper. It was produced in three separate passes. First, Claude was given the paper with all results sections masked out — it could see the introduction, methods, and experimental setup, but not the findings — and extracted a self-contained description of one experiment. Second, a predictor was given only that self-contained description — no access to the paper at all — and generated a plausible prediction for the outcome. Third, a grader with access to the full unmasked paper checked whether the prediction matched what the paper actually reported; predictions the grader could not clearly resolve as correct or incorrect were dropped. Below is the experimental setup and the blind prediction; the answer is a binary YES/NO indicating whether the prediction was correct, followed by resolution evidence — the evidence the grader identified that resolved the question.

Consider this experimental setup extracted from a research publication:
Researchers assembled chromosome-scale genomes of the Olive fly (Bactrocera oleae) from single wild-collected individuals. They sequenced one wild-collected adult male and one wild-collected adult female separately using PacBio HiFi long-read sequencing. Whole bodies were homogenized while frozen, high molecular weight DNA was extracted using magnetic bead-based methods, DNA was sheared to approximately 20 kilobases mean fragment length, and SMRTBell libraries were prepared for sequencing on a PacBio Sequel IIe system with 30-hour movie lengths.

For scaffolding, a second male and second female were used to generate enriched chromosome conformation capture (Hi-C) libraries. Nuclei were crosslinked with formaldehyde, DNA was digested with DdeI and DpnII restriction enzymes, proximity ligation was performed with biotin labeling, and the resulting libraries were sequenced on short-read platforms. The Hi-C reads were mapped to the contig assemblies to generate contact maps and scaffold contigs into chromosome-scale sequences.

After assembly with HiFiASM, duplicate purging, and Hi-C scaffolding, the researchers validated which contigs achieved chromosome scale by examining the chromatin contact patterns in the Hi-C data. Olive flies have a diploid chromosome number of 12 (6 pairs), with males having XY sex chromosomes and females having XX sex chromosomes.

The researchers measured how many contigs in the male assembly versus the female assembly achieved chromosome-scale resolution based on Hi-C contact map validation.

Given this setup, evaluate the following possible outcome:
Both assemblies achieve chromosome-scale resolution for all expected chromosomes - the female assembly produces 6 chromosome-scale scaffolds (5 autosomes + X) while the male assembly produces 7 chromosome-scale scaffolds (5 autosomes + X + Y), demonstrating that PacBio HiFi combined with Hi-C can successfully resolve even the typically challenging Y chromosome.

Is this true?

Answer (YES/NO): YES